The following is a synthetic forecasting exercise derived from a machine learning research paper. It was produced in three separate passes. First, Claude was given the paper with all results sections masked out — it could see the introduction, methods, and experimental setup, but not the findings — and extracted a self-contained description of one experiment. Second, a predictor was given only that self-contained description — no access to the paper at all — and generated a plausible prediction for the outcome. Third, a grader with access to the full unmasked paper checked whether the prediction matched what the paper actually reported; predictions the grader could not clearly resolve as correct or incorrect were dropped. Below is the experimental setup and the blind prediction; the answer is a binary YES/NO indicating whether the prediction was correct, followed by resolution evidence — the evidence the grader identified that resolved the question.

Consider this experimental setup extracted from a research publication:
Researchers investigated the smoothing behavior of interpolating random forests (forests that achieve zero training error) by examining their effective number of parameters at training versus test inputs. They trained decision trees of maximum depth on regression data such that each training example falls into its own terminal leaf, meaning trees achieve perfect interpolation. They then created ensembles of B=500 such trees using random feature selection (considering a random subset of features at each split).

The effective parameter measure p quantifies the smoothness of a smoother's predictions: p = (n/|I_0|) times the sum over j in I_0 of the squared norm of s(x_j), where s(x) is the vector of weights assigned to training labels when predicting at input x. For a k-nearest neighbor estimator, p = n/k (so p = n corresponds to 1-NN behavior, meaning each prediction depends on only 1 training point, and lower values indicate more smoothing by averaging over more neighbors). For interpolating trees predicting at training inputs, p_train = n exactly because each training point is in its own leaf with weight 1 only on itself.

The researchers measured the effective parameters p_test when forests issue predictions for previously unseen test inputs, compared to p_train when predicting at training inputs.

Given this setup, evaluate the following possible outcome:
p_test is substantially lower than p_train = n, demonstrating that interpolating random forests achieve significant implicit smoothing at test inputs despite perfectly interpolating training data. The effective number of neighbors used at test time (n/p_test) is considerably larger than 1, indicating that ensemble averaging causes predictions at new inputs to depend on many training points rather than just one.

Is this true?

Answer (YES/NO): YES